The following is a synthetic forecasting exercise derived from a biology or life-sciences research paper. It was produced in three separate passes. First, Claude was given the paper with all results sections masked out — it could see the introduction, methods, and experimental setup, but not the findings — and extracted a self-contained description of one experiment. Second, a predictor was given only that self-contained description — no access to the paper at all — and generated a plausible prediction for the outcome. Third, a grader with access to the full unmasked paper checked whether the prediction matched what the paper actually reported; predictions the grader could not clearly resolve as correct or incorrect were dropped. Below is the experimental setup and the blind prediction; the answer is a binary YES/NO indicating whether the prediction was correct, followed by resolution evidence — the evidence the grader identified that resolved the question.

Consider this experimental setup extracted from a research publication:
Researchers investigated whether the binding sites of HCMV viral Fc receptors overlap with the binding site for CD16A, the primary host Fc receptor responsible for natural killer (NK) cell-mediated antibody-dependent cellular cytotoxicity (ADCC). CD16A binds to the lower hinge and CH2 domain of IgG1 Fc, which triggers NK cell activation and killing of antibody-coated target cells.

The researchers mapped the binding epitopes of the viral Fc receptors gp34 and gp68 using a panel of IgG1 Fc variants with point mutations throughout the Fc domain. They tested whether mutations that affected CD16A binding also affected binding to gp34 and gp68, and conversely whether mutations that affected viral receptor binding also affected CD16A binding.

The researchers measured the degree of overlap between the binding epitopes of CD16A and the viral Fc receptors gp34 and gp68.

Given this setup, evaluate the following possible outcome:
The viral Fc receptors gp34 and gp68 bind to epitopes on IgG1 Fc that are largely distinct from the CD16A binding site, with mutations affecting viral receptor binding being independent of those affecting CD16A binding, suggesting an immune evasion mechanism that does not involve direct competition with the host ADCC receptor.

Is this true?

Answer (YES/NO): NO